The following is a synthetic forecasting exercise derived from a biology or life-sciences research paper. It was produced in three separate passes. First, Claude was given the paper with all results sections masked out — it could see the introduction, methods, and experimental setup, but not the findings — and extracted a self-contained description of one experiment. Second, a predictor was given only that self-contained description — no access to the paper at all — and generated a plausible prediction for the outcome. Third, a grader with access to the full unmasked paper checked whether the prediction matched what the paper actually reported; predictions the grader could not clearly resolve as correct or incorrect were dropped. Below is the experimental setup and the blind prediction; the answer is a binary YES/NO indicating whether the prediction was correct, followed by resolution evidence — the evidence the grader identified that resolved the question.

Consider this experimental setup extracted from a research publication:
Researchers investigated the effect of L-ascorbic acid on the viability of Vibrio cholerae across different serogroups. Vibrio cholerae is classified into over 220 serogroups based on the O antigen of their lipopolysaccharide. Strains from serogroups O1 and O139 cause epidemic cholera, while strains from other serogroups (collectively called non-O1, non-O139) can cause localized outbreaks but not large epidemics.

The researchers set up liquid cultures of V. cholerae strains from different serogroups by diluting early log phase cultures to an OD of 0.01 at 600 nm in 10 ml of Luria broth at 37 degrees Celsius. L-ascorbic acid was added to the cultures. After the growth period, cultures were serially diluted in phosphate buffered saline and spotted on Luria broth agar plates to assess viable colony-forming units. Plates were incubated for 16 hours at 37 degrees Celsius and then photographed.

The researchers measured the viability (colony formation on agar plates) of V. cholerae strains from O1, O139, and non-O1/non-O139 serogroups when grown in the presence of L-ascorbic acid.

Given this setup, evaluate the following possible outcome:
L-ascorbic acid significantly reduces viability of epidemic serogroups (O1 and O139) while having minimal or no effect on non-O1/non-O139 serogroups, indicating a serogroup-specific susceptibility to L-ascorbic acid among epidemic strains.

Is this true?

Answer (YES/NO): NO